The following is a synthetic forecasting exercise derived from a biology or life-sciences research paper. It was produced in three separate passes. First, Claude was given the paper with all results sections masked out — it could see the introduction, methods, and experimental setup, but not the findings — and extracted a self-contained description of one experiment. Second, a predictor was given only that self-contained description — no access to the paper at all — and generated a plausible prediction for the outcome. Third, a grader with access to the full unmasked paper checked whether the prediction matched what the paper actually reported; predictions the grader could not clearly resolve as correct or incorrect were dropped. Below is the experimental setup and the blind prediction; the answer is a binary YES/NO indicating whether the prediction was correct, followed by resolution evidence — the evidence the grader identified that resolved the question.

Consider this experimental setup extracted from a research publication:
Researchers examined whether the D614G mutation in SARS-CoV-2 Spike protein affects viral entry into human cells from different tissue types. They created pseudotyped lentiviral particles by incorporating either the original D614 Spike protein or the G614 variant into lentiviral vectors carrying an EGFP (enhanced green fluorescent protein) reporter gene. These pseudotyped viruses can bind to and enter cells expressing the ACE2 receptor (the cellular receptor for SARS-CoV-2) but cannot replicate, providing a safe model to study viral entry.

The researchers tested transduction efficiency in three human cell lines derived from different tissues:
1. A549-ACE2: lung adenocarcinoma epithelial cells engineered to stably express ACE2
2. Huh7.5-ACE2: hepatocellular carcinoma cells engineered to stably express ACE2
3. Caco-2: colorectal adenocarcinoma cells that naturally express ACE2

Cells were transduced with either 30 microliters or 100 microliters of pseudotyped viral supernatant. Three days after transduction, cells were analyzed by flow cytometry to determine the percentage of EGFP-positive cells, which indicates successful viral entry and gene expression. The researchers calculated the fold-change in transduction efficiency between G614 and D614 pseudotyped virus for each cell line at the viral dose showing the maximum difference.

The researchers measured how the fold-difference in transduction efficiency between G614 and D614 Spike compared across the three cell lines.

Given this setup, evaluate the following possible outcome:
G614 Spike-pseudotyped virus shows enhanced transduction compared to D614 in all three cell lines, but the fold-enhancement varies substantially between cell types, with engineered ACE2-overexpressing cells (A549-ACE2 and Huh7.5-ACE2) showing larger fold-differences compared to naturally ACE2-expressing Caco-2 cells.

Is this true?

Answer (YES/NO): YES